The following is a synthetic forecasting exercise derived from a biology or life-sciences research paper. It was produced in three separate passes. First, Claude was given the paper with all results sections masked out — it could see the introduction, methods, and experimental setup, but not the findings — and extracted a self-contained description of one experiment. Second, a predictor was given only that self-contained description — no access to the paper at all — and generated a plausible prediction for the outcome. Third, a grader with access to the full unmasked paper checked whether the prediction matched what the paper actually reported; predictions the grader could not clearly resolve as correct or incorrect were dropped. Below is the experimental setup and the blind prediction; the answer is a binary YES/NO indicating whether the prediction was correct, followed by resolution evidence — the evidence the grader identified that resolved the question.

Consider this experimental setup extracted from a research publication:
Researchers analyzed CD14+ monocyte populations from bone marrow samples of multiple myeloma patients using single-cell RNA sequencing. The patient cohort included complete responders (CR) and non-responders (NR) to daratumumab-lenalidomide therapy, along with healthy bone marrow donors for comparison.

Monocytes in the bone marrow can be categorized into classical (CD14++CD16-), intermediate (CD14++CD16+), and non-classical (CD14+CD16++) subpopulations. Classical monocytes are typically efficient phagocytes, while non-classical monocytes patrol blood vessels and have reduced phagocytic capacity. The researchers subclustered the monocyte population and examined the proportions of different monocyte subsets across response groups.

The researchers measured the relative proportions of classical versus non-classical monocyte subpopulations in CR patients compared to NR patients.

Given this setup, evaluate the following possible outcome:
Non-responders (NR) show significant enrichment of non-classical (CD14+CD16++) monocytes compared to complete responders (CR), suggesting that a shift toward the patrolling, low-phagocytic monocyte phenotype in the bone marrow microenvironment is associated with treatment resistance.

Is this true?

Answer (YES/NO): NO